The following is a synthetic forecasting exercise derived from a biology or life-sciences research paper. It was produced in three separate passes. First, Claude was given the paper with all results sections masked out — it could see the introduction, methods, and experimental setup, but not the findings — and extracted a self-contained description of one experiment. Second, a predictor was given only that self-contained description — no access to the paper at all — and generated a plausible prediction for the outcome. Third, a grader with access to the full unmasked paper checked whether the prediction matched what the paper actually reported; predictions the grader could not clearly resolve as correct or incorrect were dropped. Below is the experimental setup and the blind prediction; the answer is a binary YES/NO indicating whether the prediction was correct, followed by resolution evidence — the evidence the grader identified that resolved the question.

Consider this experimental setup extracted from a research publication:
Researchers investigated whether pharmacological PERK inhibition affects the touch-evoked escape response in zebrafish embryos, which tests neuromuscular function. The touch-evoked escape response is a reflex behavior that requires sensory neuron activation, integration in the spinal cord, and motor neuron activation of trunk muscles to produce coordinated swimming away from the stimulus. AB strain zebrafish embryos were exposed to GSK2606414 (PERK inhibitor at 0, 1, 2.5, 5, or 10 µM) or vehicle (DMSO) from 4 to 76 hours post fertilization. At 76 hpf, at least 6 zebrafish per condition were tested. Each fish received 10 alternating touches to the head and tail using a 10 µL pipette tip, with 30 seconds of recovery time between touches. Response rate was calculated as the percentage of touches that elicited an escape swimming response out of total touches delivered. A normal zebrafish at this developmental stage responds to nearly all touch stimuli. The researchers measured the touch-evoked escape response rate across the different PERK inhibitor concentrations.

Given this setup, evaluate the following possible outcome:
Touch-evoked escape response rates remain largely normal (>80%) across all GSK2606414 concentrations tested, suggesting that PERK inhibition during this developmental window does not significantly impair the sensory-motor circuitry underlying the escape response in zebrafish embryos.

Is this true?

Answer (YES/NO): NO